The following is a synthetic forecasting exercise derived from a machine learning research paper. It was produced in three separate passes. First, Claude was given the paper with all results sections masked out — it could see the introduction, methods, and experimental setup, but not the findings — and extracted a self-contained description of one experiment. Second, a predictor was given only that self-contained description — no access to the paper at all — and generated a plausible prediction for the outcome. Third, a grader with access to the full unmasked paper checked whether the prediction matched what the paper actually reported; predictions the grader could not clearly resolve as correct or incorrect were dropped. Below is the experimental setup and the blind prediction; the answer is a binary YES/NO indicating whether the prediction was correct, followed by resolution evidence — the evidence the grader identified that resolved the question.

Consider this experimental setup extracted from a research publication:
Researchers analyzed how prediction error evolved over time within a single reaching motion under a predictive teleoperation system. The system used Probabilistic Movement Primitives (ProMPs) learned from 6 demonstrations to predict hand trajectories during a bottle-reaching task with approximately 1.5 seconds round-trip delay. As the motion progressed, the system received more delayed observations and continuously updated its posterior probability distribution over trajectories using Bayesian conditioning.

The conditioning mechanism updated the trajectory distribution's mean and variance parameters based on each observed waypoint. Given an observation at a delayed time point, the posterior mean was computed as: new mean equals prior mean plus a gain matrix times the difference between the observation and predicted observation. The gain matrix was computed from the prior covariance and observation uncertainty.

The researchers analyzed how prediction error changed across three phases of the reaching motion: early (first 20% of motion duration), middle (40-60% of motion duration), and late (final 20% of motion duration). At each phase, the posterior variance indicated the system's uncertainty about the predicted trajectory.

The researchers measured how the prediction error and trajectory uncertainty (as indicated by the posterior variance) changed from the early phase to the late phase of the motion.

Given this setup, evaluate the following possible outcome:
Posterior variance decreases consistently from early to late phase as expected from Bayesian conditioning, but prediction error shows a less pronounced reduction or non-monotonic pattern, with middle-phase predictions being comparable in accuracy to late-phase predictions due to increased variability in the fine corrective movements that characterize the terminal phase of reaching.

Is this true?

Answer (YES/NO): NO